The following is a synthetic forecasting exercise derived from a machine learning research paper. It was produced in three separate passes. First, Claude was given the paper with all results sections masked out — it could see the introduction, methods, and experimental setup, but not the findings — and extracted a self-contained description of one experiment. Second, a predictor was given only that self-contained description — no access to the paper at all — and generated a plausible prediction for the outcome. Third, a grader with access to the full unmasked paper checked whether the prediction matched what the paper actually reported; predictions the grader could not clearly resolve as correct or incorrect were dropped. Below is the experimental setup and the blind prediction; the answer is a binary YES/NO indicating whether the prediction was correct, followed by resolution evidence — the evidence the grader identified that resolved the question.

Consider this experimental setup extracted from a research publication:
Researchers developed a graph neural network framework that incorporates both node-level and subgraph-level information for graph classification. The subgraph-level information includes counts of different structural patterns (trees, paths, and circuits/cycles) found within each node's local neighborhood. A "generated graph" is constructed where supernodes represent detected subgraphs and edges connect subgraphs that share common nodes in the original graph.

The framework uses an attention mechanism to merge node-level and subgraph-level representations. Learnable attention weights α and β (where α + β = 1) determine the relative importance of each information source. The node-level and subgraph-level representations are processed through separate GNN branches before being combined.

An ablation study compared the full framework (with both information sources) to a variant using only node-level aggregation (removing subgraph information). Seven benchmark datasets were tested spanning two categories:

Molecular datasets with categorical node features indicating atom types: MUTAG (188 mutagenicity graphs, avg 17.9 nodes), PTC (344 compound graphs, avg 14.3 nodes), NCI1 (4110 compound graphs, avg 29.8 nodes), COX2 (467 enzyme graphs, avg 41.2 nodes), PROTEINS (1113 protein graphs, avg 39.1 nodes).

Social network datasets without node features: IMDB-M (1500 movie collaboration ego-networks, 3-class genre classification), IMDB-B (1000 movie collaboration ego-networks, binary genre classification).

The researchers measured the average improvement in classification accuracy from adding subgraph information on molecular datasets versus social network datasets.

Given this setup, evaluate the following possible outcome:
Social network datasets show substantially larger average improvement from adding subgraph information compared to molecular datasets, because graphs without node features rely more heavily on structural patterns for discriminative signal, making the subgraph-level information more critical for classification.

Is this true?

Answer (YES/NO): NO